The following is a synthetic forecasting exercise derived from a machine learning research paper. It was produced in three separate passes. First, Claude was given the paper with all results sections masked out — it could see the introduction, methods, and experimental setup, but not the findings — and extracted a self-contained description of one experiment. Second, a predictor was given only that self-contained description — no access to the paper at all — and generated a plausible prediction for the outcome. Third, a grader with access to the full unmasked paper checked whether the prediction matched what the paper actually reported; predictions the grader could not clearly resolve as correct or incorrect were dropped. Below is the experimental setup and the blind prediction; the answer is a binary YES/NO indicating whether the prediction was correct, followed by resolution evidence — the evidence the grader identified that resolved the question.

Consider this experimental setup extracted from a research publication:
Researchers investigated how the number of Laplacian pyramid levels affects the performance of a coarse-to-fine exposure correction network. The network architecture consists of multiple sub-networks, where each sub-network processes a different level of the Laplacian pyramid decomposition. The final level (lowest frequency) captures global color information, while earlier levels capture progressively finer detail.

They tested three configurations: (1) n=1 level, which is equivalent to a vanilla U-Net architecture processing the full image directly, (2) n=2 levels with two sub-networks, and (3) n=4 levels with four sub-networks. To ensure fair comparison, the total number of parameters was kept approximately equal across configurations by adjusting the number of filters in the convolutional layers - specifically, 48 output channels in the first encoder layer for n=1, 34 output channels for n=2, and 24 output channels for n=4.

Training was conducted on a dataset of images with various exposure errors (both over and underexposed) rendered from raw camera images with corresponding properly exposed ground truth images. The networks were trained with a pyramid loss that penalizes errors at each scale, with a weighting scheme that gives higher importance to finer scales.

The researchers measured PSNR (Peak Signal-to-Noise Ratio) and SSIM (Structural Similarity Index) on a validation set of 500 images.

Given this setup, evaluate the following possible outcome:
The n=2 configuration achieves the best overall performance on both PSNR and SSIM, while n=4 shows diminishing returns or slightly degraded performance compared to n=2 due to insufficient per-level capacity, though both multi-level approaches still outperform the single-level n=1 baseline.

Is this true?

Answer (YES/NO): NO